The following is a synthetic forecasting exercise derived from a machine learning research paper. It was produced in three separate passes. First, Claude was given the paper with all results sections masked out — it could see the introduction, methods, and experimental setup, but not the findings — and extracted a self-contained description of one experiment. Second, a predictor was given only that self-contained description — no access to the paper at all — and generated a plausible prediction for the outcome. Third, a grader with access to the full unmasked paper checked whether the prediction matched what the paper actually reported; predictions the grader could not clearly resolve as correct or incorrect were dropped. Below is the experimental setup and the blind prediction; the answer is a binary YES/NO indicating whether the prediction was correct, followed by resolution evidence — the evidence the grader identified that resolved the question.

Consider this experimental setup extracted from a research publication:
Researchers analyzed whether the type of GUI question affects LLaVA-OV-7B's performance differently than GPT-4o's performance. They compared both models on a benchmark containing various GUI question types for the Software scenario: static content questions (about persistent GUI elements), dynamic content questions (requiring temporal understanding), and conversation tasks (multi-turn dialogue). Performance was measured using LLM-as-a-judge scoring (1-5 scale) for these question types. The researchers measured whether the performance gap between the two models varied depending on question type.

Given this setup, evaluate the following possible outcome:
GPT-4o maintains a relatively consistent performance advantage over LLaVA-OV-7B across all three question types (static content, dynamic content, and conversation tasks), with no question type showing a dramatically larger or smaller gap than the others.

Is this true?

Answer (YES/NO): NO